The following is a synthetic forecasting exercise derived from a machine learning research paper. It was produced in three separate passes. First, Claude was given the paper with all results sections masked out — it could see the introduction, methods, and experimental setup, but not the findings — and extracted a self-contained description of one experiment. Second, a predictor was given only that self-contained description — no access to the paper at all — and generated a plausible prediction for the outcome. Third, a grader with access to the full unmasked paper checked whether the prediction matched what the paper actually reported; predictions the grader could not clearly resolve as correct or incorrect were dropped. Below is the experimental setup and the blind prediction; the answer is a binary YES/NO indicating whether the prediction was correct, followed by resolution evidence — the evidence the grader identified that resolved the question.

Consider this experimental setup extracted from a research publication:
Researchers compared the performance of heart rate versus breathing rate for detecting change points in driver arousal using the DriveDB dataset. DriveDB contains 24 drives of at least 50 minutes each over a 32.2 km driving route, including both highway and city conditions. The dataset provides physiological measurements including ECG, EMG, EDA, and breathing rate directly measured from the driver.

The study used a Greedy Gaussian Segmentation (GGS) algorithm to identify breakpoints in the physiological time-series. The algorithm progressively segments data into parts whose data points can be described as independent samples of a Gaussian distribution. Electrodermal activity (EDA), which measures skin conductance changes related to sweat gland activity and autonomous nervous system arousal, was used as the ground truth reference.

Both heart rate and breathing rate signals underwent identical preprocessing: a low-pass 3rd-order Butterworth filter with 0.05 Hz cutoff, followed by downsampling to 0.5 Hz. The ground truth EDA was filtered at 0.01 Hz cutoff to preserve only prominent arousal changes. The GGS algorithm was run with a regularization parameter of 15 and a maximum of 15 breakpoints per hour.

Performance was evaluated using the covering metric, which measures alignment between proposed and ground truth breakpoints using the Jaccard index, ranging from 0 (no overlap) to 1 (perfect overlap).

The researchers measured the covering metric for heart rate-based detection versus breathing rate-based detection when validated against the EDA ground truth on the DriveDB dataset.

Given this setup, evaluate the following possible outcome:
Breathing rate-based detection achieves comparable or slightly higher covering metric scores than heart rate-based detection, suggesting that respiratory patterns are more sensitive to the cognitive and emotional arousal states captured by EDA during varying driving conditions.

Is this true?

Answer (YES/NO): NO